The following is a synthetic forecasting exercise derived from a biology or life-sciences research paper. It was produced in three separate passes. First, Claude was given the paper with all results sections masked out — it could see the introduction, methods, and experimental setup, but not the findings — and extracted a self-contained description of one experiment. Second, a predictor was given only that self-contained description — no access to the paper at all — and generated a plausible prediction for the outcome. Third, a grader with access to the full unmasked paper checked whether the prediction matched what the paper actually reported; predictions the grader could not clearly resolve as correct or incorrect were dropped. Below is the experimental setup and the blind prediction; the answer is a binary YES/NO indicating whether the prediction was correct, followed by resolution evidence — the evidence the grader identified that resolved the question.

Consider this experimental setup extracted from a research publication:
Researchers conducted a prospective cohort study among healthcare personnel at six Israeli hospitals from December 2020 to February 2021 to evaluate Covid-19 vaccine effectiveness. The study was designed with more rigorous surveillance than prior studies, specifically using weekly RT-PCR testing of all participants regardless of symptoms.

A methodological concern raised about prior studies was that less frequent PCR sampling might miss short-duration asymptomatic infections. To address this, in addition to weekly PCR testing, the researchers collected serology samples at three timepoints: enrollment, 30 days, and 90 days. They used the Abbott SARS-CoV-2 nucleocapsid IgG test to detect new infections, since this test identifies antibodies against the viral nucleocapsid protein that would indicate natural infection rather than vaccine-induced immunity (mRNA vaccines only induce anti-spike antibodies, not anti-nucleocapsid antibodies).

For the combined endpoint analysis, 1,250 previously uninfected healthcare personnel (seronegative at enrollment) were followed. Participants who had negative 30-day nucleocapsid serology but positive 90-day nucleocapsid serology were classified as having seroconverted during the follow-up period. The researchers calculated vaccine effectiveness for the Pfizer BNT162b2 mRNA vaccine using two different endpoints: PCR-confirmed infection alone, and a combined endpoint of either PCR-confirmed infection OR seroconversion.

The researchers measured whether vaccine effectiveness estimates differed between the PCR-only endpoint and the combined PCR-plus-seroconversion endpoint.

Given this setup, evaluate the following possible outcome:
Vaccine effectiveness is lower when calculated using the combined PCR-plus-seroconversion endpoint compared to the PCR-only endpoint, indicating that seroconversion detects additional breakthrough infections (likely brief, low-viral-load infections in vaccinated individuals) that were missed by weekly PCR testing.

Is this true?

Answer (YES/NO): NO